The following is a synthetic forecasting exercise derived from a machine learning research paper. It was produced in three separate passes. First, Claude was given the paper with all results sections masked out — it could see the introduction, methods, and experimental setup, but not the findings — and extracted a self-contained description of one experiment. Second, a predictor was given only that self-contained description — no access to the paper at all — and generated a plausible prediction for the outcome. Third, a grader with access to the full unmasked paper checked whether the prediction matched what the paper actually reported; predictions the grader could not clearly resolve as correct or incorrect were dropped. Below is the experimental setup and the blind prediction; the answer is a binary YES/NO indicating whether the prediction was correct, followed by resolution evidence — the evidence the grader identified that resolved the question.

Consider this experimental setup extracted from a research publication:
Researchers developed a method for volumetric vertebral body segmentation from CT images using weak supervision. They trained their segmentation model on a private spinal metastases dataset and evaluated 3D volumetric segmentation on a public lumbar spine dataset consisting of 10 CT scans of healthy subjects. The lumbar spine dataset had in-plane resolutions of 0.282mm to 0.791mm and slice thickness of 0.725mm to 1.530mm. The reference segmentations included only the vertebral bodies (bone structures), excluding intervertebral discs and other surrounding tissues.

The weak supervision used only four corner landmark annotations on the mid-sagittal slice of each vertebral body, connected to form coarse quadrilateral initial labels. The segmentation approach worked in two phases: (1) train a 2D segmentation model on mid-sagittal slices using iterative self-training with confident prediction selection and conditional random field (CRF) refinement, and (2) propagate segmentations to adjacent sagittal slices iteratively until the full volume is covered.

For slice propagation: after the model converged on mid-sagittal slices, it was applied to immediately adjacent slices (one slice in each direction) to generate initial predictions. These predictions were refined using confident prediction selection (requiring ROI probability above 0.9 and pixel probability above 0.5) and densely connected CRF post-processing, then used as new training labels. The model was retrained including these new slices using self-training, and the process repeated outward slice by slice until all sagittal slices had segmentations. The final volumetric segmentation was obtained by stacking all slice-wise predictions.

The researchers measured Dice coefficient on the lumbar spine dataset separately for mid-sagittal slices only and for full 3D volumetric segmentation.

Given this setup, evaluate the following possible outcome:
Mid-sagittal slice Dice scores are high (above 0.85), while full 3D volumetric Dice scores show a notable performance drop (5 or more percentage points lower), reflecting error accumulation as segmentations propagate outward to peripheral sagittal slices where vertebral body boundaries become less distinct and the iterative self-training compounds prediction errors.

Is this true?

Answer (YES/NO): YES